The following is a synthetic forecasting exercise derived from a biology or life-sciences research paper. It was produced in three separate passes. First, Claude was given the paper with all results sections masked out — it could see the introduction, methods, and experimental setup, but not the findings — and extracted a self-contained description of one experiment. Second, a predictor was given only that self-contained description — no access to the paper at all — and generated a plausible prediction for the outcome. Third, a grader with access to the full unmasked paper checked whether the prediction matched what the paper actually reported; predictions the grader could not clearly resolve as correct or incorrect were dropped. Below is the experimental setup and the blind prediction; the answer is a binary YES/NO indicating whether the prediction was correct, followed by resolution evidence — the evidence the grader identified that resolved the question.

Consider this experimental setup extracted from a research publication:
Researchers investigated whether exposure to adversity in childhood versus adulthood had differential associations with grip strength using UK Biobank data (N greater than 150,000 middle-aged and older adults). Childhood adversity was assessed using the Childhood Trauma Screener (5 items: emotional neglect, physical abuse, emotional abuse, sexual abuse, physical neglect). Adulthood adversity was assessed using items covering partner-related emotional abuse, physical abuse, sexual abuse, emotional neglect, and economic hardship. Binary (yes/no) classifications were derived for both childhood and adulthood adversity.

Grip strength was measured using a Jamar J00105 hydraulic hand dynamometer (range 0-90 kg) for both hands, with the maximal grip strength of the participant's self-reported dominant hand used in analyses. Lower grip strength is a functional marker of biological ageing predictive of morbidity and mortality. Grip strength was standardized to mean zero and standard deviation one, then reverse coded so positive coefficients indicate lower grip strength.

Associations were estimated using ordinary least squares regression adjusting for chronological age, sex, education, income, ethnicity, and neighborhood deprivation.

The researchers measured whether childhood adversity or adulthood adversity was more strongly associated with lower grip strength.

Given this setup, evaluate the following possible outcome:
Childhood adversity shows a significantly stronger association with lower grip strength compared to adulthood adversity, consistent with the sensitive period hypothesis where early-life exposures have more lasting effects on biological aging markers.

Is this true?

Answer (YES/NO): NO